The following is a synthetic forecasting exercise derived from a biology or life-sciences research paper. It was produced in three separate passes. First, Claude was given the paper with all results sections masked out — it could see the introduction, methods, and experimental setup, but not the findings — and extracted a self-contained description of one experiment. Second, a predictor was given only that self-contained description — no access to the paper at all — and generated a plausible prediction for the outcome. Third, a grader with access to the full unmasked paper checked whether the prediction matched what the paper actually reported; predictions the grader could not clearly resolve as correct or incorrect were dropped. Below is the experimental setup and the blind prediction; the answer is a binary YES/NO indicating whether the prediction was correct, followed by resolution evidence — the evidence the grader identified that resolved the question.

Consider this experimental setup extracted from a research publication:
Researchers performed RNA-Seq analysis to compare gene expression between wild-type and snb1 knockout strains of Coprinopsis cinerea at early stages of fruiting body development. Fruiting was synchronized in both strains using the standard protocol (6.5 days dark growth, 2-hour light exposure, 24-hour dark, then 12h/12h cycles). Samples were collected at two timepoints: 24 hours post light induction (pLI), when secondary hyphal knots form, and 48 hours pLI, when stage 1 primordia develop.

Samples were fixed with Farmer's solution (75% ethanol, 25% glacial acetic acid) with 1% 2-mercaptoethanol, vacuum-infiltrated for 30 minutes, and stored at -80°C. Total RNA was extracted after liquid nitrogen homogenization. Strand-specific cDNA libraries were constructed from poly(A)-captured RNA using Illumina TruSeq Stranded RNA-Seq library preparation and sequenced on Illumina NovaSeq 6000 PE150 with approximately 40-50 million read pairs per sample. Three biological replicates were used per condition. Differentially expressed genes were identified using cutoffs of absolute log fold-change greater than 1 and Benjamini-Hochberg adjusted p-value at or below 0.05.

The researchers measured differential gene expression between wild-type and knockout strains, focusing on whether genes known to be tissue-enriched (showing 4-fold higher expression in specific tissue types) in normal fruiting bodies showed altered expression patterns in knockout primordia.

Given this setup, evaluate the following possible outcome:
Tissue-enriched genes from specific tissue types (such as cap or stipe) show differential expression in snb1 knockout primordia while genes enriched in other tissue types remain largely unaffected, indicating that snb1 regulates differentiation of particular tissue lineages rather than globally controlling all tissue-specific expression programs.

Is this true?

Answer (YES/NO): NO